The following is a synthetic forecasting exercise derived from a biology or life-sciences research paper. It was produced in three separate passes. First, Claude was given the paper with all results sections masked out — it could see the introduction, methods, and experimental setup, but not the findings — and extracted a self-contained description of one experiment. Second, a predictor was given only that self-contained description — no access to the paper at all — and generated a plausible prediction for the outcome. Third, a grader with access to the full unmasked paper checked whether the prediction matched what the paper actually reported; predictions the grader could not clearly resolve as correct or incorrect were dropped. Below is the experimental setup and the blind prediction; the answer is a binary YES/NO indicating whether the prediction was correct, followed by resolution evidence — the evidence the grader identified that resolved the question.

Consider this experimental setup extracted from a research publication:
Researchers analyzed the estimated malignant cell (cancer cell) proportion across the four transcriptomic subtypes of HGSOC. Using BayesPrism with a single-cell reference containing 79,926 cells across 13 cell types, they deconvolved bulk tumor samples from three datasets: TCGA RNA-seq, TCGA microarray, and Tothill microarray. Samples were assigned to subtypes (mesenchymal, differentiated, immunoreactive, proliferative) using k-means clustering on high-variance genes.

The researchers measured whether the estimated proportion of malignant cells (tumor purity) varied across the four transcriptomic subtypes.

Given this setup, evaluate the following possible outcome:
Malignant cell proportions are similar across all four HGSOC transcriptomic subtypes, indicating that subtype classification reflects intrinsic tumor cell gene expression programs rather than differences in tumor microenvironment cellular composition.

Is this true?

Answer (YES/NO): NO